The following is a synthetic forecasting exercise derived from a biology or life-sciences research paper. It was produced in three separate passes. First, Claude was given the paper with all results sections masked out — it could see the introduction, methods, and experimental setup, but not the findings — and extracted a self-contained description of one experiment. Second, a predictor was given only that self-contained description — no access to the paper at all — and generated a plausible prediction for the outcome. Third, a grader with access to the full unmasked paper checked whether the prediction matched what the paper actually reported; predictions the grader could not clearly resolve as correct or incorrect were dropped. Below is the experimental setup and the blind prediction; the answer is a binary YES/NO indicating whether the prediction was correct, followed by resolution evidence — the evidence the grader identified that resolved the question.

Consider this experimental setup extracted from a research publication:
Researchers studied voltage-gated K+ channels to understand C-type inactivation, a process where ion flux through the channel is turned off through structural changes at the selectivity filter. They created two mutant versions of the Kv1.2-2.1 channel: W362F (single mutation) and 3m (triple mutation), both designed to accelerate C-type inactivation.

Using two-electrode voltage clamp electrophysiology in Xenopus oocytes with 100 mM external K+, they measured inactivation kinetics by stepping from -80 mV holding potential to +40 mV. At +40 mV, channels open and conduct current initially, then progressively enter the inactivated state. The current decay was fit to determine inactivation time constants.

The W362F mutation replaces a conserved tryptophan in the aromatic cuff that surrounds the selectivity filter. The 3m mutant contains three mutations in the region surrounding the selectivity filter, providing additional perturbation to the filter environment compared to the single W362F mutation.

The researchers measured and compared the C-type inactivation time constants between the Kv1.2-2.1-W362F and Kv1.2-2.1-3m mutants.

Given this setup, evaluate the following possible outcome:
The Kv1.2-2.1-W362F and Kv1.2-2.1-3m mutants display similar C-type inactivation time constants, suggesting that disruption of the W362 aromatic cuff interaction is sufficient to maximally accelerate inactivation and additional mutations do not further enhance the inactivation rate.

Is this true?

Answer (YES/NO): NO